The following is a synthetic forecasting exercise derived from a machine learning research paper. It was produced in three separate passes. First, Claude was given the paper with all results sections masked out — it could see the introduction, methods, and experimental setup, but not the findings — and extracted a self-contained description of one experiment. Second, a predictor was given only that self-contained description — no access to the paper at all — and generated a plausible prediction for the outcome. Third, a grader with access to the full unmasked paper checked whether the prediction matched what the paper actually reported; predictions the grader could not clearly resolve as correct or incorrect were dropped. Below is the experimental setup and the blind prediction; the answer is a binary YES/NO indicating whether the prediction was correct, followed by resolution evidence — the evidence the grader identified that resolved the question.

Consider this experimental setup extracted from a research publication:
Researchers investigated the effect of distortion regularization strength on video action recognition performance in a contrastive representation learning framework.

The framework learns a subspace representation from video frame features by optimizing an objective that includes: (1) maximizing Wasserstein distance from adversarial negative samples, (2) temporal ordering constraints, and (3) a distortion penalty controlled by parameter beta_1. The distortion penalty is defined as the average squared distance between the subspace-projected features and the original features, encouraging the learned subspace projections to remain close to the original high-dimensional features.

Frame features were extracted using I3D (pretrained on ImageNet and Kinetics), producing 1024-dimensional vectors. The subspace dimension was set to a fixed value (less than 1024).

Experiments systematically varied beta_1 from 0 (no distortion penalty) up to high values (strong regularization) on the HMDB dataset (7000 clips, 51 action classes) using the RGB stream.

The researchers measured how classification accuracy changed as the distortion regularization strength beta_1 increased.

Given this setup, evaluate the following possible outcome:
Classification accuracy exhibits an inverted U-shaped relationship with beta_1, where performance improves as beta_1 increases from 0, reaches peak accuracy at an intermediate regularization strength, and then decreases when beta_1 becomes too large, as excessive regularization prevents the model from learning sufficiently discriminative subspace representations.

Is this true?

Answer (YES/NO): NO